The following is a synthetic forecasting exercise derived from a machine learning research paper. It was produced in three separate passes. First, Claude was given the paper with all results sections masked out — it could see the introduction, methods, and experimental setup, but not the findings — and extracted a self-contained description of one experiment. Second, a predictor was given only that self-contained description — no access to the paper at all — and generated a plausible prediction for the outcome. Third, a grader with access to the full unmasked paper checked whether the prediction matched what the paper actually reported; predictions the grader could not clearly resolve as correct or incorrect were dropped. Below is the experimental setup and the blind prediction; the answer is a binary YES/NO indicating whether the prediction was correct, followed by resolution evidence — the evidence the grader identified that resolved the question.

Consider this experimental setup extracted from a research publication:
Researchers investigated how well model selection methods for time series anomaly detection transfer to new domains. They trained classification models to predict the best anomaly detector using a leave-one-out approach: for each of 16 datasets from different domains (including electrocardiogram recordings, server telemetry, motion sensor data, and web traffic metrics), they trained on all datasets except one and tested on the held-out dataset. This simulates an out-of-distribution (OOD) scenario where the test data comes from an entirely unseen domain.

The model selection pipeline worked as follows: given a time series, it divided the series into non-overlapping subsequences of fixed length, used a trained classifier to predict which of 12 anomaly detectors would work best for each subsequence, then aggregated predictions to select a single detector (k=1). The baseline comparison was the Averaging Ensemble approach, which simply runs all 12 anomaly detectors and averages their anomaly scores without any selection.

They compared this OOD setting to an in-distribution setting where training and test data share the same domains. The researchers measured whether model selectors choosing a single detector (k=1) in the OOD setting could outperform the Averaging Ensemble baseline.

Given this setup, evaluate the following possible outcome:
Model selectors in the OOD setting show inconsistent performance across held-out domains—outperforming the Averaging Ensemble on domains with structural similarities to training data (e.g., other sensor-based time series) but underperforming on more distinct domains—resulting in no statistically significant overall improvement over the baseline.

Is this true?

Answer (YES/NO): NO